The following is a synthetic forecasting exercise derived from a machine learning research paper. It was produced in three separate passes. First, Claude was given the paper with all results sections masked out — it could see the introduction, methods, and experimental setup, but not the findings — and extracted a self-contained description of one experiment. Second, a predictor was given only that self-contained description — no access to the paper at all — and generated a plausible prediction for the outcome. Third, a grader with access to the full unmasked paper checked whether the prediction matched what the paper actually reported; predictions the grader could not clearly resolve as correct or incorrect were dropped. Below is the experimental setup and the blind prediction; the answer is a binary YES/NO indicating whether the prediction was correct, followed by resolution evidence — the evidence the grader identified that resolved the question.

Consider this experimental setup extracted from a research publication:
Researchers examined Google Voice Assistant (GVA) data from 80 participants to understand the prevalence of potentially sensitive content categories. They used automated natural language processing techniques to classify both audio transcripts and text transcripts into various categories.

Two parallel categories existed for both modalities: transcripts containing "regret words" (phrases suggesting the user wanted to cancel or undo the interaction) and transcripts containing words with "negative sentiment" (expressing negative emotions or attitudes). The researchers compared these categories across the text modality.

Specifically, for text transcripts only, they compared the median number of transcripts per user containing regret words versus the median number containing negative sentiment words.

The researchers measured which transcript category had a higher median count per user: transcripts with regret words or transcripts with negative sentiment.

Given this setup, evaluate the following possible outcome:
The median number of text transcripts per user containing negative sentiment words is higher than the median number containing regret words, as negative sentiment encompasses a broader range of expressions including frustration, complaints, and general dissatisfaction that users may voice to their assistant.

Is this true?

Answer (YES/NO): NO